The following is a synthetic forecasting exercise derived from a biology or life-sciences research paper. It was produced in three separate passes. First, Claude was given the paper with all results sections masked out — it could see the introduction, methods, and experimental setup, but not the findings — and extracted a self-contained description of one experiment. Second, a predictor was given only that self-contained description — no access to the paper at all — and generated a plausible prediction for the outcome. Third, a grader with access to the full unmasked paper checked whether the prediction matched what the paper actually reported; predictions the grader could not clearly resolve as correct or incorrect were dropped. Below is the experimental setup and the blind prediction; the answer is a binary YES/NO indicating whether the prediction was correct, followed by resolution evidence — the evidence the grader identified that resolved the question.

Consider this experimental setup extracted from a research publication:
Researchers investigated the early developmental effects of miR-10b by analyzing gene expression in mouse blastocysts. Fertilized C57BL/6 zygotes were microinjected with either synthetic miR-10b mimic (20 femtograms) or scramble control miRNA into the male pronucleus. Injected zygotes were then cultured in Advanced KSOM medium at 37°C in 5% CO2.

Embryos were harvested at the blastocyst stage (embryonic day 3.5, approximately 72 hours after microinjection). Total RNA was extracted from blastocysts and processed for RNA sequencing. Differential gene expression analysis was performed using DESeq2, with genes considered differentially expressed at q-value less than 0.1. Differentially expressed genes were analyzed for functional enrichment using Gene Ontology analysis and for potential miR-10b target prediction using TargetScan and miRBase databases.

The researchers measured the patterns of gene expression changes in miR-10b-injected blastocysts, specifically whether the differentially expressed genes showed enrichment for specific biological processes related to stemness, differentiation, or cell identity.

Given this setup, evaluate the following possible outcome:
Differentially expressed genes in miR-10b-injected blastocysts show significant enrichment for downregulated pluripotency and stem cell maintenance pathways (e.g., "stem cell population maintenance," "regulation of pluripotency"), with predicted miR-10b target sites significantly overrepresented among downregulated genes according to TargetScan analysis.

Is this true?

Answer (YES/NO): NO